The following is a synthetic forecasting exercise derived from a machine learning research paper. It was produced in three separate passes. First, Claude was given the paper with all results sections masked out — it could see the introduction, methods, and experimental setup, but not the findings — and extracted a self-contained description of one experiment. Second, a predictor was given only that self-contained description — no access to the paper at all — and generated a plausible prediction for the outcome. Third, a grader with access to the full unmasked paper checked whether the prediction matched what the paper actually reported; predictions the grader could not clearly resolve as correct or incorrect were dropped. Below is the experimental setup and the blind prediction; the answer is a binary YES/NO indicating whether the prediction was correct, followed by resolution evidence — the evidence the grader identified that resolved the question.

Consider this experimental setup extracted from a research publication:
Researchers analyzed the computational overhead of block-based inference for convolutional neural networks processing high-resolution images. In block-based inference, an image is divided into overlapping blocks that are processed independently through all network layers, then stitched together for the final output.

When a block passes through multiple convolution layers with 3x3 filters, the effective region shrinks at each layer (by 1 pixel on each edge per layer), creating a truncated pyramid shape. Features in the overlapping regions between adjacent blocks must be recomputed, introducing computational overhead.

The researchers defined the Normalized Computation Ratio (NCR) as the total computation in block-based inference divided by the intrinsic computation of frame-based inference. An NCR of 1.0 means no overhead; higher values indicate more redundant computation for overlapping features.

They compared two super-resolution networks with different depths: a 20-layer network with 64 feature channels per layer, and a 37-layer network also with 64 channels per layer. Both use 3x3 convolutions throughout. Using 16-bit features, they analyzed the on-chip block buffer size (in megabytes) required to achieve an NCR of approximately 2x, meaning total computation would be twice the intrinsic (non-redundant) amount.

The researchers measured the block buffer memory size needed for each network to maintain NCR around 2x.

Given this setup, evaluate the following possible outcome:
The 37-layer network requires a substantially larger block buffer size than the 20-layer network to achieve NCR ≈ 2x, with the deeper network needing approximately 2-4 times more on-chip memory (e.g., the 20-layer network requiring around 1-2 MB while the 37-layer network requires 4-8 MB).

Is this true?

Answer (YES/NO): NO